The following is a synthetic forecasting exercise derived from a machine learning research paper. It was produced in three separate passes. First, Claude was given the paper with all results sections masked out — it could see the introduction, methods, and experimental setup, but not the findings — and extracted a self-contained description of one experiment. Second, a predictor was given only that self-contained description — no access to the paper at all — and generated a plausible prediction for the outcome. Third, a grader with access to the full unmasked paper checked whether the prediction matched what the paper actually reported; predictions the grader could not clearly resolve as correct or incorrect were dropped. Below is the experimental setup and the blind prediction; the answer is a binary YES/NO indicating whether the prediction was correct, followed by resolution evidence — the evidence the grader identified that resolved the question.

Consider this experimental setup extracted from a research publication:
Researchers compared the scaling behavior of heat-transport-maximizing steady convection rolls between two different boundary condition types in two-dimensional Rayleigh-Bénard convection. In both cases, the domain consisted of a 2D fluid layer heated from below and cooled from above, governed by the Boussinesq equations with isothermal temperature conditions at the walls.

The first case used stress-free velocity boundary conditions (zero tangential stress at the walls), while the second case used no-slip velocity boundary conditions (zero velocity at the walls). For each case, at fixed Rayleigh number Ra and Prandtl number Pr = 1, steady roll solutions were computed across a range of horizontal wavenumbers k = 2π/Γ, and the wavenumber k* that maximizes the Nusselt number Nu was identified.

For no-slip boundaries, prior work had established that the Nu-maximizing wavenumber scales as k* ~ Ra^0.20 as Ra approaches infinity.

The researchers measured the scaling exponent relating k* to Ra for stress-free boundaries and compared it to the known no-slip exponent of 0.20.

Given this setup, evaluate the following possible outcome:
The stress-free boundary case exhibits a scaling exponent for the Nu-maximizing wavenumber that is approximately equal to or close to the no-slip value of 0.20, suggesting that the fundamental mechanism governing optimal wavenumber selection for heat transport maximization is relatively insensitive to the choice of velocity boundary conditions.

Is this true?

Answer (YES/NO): NO